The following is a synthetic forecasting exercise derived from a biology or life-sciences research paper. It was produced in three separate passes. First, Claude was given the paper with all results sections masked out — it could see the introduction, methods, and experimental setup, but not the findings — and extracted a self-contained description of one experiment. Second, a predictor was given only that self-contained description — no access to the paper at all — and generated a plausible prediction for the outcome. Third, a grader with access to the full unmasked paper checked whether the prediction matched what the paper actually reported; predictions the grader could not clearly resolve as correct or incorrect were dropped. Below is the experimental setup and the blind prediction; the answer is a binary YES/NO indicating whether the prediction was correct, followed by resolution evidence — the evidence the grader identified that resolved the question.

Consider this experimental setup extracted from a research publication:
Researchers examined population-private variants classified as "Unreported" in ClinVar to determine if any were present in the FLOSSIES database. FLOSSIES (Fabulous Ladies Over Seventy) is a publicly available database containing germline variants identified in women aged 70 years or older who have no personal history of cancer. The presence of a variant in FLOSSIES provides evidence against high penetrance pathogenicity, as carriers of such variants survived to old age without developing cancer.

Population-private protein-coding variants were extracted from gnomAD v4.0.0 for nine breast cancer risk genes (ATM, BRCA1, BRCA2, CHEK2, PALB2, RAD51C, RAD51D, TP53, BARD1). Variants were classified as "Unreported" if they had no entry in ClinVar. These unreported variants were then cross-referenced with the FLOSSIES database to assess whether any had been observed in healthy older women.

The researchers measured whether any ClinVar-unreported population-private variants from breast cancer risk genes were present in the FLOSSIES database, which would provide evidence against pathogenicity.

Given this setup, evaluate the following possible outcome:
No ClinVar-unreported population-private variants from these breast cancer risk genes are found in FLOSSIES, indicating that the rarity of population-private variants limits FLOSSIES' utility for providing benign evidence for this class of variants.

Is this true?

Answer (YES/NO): NO